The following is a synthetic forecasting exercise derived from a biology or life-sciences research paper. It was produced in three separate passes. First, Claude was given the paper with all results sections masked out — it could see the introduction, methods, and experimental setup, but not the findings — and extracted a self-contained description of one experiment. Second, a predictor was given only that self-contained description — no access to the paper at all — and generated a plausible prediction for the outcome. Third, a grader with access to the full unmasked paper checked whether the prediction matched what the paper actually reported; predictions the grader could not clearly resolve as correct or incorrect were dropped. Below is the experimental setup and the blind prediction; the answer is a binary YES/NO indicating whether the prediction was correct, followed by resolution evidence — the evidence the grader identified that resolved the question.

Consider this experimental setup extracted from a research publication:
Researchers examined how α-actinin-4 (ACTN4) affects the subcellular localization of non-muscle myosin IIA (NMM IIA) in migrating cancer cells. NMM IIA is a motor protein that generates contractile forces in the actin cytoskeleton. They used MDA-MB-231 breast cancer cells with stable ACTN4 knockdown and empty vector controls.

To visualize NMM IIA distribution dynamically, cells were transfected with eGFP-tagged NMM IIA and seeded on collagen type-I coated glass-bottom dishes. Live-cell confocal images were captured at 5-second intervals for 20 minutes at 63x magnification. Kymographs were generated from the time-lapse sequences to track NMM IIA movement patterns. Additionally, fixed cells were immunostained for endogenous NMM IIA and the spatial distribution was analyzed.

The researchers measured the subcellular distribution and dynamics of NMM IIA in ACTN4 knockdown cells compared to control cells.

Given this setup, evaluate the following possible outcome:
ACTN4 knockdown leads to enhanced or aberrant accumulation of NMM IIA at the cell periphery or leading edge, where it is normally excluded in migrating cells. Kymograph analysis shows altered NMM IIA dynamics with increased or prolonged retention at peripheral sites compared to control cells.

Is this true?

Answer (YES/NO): NO